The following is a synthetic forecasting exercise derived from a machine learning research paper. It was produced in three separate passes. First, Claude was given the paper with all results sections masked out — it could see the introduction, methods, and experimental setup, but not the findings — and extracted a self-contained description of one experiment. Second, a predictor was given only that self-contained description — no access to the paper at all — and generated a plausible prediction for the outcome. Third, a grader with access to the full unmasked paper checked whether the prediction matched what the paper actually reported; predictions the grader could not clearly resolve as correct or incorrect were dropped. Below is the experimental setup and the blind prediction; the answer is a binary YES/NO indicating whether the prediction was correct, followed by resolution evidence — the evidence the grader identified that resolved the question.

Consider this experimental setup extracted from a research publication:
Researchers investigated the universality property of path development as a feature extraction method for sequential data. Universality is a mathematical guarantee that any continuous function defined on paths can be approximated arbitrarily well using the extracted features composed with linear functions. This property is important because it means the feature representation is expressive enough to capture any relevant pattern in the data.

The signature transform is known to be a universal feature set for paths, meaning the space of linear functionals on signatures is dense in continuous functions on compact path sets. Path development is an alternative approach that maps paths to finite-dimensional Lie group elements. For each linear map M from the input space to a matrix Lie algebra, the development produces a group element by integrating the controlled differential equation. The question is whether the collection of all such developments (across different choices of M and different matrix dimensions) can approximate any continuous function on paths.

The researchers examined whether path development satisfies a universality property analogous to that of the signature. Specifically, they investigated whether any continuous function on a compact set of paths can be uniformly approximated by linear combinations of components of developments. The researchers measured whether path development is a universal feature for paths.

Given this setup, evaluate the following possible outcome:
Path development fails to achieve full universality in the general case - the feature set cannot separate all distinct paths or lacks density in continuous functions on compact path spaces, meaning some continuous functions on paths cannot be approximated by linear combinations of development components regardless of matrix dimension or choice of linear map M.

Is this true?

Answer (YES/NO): NO